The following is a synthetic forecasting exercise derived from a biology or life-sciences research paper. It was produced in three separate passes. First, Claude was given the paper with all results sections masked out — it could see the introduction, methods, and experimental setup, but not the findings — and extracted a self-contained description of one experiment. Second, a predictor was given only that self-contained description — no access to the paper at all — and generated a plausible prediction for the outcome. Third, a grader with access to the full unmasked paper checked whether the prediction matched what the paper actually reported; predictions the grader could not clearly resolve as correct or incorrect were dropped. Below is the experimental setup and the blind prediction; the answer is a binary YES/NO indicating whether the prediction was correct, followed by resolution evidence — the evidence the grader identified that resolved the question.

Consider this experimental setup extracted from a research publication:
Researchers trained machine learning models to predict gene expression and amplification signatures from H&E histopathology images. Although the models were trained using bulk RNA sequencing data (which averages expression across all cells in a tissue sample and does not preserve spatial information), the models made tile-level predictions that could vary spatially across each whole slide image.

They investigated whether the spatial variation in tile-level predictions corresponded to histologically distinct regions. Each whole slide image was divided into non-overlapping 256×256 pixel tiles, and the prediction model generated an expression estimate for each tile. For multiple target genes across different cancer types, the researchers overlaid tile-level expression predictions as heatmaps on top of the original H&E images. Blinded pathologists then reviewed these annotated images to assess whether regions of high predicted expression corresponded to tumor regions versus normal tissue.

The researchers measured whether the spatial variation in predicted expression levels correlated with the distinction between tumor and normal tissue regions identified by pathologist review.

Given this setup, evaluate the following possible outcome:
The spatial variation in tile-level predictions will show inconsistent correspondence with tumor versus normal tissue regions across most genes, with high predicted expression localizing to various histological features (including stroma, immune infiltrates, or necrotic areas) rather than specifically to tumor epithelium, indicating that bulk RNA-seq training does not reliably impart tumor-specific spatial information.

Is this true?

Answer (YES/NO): NO